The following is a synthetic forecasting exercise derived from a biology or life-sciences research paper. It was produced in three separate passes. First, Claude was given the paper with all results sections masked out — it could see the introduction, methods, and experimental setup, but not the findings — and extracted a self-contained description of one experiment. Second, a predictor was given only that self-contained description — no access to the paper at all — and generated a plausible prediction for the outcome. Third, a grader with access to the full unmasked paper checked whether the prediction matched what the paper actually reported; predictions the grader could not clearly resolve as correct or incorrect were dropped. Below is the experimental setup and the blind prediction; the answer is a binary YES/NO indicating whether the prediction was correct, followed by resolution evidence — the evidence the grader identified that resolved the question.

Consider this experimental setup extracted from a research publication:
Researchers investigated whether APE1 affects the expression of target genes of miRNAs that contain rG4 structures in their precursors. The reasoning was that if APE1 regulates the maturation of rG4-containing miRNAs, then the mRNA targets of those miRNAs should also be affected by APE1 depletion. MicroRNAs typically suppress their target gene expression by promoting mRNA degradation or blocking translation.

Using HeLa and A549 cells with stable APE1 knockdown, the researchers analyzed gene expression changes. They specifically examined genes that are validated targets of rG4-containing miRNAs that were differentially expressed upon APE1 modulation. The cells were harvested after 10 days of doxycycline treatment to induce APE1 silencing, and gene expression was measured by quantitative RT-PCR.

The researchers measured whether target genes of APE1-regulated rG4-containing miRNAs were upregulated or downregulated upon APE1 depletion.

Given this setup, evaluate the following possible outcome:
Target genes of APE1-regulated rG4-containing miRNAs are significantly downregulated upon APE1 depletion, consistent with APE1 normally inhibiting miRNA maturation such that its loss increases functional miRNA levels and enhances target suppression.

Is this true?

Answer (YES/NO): NO